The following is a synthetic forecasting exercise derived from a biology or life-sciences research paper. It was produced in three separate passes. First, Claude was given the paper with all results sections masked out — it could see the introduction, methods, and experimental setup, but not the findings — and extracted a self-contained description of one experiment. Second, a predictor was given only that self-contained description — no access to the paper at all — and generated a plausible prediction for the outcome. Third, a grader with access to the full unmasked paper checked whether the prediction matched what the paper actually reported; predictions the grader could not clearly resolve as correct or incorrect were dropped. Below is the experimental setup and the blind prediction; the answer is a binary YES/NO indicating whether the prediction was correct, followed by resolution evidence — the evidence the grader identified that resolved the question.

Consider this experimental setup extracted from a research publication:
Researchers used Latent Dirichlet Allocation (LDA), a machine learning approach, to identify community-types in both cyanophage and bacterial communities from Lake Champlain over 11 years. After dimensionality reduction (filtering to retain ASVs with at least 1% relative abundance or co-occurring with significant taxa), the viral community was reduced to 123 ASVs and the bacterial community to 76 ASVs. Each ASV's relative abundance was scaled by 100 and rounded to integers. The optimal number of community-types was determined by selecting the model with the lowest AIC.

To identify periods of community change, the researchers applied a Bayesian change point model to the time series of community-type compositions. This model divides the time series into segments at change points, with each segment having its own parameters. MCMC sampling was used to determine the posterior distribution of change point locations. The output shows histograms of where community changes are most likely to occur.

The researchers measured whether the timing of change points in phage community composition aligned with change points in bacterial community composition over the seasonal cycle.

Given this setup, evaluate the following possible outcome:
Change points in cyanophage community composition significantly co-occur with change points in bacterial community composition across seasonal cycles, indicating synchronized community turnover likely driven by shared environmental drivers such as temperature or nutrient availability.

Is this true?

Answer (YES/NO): YES